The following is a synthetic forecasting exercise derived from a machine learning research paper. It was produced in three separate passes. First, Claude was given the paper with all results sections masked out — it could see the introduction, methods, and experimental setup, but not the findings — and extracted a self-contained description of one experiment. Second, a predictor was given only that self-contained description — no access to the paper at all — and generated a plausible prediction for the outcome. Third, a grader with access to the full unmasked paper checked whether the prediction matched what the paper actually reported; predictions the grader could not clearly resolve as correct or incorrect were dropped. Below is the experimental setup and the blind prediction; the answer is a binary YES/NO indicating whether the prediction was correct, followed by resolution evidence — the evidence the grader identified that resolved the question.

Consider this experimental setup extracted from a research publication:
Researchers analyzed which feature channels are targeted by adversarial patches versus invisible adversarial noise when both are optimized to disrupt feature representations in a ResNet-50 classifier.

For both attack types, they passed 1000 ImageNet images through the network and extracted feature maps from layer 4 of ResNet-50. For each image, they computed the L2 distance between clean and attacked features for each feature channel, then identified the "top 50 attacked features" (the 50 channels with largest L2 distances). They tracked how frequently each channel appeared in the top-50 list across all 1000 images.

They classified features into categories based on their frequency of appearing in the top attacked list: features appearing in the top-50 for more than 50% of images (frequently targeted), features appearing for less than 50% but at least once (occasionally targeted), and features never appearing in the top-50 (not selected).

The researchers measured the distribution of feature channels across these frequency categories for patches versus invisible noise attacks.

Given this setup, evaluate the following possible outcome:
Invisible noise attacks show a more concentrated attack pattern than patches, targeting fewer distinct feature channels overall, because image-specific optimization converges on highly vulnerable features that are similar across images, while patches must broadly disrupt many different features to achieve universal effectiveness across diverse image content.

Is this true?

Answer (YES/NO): NO